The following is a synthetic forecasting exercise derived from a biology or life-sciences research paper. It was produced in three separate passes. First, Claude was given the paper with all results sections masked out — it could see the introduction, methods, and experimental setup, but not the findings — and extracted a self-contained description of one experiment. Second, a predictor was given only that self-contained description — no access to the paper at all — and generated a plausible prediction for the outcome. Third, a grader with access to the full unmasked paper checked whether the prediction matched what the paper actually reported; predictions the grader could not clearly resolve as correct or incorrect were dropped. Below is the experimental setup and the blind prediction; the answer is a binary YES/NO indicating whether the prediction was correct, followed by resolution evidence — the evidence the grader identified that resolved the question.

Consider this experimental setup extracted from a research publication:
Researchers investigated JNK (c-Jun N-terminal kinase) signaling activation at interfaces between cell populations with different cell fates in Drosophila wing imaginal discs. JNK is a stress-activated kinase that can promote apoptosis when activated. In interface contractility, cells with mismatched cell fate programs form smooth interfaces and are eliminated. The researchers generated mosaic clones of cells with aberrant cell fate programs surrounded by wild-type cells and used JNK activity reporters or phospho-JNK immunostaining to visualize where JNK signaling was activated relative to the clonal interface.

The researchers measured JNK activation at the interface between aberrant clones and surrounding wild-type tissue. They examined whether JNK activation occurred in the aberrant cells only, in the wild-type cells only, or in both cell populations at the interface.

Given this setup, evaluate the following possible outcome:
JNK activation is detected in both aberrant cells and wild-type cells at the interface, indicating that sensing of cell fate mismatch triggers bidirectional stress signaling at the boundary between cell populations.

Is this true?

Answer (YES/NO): YES